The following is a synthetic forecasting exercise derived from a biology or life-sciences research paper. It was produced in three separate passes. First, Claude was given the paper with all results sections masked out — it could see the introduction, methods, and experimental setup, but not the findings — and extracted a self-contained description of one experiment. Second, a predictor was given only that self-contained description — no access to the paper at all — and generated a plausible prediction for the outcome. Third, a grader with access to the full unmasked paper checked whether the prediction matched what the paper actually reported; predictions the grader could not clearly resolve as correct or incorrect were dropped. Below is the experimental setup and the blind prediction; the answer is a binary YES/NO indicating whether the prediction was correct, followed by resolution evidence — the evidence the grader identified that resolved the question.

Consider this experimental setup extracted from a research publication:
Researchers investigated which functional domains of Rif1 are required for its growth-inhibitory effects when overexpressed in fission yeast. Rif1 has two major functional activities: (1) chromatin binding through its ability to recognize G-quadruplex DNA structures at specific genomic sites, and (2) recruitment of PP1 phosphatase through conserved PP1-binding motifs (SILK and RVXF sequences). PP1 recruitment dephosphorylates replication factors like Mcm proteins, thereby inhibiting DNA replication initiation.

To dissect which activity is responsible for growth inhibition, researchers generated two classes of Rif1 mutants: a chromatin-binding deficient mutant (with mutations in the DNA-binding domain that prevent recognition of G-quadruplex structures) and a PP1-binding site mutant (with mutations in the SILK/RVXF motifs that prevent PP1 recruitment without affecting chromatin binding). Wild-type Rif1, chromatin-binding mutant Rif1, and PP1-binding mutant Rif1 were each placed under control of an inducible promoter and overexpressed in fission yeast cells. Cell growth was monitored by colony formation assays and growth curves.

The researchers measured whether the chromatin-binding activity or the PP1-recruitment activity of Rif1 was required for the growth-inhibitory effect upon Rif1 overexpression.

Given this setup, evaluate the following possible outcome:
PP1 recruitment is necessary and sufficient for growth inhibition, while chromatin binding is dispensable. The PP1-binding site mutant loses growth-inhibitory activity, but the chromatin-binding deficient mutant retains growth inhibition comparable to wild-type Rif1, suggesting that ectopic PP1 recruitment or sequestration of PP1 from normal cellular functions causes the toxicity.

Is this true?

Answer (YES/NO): NO